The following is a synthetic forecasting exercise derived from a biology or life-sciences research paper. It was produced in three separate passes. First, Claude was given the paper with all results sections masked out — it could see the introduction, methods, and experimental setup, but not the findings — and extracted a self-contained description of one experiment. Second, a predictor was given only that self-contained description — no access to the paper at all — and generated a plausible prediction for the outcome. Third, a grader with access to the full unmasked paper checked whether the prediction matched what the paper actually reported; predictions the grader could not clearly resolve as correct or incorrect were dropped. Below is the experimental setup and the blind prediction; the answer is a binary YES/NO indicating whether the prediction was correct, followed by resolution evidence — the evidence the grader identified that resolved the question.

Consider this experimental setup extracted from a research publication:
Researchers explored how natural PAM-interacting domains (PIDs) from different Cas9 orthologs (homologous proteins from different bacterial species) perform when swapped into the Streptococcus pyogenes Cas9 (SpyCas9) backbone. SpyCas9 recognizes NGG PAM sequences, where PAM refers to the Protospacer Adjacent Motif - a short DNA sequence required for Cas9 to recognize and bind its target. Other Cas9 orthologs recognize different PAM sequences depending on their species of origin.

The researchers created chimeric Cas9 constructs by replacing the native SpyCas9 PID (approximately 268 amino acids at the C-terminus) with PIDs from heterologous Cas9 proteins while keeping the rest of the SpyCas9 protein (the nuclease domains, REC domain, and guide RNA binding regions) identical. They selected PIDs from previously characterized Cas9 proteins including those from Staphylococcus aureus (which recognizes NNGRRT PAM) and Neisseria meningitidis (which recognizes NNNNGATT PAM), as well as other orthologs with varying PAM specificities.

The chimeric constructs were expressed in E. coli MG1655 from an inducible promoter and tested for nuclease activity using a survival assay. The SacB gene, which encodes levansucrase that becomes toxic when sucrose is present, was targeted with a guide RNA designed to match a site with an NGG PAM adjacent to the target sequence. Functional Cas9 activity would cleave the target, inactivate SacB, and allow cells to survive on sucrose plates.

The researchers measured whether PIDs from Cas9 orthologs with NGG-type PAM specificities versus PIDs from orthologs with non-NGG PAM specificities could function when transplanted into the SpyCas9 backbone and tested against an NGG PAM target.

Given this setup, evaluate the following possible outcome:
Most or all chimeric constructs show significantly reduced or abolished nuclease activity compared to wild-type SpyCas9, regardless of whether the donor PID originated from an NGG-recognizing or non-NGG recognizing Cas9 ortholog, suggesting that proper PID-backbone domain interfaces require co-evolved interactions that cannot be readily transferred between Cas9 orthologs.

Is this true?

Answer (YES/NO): NO